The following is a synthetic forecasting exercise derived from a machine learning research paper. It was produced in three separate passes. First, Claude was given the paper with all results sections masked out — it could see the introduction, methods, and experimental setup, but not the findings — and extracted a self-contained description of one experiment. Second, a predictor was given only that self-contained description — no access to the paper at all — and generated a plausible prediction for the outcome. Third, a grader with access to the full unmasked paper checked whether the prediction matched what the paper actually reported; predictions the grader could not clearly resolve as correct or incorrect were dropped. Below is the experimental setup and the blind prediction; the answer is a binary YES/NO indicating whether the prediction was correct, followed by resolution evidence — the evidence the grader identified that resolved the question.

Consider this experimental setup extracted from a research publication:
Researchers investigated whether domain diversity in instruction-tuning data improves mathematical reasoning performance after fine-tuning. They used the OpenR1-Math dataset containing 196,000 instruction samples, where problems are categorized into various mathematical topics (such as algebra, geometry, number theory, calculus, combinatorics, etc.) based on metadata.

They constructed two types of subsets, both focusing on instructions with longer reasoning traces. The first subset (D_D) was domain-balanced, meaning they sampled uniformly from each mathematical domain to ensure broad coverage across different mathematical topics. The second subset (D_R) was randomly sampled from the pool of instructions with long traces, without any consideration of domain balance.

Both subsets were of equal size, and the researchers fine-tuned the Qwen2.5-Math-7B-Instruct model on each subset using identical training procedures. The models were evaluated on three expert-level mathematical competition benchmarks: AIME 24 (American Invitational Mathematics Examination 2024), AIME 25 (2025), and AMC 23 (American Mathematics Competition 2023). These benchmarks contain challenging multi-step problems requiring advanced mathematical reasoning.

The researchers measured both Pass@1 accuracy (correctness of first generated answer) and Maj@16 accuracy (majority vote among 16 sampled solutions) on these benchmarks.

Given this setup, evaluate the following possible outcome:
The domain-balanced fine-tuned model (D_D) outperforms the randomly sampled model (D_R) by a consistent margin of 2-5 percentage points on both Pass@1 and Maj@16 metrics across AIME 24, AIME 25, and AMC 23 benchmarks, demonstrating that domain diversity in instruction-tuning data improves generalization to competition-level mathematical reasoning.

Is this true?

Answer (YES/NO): NO